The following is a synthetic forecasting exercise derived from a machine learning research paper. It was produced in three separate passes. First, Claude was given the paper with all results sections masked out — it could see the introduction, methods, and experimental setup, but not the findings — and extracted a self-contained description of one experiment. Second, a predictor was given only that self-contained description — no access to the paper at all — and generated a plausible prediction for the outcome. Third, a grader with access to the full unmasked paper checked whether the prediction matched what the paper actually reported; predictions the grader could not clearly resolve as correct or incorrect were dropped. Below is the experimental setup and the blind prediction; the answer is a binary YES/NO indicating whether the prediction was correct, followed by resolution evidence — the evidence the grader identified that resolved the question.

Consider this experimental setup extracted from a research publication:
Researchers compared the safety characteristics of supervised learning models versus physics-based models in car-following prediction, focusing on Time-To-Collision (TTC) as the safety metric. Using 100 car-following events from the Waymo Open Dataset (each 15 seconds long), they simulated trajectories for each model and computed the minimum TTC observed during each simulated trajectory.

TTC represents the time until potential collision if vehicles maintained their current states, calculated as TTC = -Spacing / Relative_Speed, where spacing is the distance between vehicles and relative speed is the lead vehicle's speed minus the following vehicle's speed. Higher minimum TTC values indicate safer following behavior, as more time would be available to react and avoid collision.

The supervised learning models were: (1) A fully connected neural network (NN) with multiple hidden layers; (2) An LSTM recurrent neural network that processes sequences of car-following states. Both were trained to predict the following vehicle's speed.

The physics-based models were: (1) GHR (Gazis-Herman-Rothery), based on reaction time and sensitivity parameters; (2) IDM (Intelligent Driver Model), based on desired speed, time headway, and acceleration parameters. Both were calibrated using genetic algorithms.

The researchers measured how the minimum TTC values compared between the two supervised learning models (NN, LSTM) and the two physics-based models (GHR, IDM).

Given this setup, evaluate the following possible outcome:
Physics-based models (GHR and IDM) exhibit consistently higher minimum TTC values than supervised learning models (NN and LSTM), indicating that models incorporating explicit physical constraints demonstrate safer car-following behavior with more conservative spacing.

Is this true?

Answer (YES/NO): NO